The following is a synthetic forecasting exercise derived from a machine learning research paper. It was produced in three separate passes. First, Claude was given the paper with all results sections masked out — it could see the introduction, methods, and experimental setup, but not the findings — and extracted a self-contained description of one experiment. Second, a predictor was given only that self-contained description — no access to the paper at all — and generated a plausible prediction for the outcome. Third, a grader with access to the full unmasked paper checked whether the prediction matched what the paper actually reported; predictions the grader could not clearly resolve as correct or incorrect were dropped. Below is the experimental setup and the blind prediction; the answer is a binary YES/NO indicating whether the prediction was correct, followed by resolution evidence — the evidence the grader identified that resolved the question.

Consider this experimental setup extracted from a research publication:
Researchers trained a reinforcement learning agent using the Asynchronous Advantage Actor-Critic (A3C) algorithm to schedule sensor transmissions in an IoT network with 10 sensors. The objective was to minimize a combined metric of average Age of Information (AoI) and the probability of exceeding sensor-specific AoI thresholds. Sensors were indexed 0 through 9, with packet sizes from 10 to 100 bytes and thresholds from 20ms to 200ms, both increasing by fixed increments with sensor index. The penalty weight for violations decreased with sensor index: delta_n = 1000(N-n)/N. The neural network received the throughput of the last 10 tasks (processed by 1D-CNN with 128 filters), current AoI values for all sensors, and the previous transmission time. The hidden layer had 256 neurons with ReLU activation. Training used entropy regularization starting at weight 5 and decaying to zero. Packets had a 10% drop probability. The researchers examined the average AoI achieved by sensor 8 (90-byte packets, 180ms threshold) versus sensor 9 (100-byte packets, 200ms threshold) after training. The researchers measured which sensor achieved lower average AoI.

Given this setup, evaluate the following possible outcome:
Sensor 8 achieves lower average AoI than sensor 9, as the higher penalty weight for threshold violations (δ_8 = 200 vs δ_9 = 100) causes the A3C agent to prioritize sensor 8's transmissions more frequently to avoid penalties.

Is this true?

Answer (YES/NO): NO